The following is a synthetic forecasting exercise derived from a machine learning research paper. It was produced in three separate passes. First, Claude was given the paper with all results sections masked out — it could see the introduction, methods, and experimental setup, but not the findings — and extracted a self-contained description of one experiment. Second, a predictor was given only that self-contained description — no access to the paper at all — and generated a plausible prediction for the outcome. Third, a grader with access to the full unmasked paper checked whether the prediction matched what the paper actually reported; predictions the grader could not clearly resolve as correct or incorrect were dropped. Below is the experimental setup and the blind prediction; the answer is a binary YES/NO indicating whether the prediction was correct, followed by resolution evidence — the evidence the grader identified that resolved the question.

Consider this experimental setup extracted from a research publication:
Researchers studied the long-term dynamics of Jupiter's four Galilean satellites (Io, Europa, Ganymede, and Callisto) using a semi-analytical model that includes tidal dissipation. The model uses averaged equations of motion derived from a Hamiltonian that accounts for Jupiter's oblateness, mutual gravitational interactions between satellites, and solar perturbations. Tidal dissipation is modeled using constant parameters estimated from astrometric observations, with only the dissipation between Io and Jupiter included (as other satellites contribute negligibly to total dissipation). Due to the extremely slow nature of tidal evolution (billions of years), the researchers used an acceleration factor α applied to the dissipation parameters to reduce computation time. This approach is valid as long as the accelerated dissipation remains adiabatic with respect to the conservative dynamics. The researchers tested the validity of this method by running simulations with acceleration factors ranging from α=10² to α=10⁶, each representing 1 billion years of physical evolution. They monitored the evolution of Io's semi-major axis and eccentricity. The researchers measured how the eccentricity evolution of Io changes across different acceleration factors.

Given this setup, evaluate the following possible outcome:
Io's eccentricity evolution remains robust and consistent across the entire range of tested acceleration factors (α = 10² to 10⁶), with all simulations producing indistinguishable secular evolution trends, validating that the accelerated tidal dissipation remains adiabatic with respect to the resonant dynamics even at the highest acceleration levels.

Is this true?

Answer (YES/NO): NO